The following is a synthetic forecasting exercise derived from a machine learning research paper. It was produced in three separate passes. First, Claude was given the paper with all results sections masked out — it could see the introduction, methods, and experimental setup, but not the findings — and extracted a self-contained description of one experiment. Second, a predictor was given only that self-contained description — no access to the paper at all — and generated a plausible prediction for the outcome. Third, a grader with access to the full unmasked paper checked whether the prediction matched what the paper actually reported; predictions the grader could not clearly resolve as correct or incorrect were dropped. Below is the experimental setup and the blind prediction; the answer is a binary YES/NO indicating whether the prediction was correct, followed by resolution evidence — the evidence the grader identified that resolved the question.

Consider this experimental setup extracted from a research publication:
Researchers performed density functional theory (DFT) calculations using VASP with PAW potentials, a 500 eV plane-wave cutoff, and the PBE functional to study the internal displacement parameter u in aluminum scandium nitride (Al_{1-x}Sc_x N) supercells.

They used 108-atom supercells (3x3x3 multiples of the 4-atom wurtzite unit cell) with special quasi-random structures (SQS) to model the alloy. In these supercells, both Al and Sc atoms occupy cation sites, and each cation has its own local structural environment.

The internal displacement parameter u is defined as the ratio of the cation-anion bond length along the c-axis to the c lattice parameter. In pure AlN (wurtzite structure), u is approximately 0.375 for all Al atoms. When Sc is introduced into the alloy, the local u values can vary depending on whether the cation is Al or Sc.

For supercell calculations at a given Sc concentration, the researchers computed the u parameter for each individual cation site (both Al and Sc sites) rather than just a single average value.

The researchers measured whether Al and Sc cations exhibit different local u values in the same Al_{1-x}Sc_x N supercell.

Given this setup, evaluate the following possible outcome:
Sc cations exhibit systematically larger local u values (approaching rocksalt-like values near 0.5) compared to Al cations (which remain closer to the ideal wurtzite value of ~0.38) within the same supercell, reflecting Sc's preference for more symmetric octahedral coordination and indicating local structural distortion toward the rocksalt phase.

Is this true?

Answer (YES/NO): NO